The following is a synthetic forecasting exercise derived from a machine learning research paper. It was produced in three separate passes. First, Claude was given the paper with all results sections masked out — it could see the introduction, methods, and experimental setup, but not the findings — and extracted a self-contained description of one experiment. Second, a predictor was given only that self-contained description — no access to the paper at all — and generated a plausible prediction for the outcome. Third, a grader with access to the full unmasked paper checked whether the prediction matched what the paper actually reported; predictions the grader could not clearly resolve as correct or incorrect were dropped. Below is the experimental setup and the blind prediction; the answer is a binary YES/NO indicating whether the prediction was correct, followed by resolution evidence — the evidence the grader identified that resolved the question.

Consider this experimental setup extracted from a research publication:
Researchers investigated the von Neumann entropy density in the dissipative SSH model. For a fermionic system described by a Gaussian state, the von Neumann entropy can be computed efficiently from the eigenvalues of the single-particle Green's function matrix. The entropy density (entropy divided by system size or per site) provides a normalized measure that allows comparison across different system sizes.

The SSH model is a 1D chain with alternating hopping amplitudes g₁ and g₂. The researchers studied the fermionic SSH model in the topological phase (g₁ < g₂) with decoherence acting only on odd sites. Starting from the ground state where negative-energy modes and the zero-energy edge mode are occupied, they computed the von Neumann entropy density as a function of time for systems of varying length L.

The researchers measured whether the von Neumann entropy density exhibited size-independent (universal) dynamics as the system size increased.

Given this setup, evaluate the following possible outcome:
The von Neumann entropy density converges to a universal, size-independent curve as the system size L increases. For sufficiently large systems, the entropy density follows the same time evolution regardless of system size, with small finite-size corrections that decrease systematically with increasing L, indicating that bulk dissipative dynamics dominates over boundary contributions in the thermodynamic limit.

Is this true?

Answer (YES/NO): YES